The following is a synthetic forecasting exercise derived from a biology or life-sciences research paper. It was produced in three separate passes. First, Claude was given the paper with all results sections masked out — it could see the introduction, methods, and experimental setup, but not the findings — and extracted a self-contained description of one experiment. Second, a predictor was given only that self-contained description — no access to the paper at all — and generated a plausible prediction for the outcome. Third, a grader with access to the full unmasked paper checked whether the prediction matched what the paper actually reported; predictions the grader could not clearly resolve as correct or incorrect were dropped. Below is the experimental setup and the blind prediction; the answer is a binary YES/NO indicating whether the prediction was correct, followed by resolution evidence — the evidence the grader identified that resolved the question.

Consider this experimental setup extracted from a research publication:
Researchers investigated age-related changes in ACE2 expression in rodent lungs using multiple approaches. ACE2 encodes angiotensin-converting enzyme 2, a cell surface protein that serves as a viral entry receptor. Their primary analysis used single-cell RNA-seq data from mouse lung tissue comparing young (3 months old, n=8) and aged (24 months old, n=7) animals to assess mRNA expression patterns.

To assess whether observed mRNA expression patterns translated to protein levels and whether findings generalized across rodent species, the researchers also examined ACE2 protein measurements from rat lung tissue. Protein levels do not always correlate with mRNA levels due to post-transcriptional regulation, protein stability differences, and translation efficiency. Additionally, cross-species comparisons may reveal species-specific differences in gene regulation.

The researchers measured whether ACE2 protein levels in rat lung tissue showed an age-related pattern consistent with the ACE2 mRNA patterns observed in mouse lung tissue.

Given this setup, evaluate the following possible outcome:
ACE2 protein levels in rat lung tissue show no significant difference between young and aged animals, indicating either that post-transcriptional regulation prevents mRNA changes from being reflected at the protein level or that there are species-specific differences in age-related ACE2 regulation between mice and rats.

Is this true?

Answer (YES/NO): NO